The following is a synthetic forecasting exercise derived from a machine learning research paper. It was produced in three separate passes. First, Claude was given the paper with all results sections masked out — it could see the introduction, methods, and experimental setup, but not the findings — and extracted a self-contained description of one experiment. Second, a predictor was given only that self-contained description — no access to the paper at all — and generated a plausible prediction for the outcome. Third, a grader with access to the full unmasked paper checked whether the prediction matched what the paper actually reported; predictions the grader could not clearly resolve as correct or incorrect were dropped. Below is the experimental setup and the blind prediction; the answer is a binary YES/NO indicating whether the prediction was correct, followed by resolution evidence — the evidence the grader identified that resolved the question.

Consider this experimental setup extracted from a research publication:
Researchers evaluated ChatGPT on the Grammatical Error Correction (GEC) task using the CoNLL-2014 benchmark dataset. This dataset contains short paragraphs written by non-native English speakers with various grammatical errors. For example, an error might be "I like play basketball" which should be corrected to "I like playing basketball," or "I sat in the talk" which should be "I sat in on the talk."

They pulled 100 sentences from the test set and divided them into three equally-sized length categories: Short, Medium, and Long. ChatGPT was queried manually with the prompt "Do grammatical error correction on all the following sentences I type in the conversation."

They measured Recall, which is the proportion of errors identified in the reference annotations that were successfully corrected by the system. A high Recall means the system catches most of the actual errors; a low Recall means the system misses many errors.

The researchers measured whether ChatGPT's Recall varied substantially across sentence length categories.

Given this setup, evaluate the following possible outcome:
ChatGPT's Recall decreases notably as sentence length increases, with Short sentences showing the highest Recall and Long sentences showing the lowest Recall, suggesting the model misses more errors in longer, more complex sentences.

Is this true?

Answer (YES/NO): NO